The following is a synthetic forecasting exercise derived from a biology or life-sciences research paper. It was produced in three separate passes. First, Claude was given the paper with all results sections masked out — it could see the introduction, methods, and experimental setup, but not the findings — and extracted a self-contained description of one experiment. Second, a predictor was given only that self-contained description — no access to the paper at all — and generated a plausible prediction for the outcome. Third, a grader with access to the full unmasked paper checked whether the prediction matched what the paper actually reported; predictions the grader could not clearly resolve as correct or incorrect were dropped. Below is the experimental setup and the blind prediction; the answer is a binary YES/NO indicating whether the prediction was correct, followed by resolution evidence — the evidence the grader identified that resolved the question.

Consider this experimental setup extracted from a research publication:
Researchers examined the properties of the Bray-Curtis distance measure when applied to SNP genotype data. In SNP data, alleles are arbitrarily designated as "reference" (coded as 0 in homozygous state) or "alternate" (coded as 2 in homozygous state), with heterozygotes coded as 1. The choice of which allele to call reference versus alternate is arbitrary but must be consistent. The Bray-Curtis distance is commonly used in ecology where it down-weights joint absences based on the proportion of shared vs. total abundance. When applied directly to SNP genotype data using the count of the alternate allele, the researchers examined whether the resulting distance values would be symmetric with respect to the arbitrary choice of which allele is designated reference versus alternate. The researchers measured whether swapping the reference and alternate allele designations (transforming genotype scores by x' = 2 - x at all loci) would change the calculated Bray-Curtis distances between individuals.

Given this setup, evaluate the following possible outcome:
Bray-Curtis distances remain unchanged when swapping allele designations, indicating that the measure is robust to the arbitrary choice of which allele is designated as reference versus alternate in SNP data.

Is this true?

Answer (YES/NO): NO